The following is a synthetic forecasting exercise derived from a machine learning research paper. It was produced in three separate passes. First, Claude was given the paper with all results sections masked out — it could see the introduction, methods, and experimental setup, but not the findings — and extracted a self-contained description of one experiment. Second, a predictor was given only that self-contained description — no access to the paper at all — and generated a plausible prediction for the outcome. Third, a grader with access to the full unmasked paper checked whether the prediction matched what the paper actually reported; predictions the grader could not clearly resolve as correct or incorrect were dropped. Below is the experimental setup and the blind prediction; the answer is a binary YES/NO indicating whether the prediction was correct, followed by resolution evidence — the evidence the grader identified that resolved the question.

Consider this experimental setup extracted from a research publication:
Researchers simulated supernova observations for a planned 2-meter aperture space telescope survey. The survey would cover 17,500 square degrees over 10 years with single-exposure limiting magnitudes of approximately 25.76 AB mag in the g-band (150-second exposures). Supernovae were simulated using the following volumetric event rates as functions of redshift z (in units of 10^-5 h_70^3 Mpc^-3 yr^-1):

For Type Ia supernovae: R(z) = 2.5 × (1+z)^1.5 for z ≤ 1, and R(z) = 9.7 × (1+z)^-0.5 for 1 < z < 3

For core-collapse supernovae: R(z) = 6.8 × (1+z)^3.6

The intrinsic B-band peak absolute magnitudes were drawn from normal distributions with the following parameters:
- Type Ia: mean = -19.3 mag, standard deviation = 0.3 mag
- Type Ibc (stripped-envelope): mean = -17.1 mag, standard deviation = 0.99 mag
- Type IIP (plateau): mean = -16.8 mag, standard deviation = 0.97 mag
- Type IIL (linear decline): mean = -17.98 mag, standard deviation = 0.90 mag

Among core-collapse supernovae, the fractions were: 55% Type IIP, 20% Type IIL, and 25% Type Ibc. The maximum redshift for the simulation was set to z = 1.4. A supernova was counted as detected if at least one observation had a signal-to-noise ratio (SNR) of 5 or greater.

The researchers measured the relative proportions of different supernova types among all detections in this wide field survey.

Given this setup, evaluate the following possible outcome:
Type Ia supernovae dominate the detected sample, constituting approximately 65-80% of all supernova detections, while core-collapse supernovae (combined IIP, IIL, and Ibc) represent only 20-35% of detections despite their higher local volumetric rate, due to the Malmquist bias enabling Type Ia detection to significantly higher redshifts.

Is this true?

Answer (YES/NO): NO